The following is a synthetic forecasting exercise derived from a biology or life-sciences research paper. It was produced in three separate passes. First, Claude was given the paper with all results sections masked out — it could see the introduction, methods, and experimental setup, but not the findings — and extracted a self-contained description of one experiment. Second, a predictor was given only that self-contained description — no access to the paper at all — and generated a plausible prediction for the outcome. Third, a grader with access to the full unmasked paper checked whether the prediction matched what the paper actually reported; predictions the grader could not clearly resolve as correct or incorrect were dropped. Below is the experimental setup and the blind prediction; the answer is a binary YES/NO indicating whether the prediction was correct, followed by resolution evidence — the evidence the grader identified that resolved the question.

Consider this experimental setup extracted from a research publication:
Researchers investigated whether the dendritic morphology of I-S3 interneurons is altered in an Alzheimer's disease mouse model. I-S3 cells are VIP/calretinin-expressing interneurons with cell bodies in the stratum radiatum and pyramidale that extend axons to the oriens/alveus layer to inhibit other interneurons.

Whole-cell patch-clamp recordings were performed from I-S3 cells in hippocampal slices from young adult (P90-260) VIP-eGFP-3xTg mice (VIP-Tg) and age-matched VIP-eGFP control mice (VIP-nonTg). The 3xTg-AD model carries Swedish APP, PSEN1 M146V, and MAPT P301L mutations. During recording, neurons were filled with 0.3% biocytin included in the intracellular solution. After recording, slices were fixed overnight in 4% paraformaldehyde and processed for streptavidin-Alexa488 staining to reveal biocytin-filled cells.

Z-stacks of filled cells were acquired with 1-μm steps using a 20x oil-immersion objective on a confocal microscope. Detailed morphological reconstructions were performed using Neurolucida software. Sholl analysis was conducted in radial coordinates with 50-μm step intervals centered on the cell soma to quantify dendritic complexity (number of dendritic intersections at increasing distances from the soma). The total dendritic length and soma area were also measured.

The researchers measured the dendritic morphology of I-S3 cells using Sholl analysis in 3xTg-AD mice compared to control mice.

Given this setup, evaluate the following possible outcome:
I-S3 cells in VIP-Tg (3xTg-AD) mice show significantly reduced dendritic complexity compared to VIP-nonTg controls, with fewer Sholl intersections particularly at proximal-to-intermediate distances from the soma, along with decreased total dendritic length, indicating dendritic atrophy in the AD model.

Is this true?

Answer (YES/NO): NO